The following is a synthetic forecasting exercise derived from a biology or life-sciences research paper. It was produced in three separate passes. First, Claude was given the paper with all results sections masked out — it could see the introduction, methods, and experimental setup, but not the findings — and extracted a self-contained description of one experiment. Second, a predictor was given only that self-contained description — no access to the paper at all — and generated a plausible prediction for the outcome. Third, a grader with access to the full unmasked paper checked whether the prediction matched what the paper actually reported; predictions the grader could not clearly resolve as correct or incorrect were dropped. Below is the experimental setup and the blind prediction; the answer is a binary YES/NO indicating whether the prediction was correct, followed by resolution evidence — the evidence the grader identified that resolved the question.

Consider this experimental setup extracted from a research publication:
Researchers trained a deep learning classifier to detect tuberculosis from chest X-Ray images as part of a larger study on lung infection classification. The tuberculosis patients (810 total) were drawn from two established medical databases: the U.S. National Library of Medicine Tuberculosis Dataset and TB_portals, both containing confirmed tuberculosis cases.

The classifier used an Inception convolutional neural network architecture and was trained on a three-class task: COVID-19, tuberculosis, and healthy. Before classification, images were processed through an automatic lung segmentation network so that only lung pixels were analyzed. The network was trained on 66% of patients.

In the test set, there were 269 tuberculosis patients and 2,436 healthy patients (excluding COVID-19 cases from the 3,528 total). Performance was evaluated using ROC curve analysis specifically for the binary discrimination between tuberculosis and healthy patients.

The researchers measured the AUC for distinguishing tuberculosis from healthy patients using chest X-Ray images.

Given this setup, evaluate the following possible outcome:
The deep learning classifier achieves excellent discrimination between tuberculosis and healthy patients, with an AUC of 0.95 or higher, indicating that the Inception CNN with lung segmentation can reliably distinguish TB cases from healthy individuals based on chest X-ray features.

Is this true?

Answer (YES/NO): YES